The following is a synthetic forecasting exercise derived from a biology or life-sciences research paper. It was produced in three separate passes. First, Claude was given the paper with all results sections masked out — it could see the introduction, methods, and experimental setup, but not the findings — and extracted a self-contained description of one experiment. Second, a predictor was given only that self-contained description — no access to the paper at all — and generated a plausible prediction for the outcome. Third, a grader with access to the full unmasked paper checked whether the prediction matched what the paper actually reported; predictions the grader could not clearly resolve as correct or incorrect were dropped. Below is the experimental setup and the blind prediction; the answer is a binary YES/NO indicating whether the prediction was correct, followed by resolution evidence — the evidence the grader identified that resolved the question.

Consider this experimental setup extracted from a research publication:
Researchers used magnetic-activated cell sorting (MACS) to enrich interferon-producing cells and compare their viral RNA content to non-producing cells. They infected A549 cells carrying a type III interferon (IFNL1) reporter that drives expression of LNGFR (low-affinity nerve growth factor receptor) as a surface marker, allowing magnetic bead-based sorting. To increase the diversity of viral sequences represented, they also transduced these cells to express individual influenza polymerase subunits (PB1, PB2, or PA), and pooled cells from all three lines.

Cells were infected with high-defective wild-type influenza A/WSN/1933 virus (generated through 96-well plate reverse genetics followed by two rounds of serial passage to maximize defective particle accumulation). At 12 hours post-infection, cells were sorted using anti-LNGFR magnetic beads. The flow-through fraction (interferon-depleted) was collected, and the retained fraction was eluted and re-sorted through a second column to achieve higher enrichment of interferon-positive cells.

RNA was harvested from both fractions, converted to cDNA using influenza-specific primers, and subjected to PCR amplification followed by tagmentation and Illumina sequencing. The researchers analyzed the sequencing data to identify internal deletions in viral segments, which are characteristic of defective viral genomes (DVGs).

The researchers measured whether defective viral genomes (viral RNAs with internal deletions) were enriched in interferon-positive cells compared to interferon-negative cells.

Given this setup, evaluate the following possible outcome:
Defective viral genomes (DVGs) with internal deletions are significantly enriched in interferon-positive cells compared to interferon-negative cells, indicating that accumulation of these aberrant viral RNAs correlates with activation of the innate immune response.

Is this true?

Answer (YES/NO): YES